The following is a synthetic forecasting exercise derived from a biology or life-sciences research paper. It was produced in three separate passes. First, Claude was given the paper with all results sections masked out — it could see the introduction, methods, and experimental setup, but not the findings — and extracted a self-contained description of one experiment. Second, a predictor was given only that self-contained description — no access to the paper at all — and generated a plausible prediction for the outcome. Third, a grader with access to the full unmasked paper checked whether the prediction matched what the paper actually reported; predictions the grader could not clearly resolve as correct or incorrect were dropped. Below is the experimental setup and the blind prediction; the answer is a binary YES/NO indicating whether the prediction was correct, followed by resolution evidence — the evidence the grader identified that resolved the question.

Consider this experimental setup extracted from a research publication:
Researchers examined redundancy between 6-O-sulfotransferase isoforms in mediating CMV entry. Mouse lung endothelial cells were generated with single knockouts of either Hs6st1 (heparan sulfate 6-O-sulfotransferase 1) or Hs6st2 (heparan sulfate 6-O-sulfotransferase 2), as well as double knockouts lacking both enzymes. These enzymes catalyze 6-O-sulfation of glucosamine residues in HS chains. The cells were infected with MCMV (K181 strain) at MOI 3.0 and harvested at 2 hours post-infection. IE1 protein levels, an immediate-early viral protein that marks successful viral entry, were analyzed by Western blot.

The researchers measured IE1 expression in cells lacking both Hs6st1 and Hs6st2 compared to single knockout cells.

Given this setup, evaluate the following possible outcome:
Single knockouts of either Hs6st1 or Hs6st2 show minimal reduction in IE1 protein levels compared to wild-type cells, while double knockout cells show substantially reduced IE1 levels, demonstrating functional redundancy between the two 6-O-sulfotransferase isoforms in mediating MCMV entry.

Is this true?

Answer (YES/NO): NO